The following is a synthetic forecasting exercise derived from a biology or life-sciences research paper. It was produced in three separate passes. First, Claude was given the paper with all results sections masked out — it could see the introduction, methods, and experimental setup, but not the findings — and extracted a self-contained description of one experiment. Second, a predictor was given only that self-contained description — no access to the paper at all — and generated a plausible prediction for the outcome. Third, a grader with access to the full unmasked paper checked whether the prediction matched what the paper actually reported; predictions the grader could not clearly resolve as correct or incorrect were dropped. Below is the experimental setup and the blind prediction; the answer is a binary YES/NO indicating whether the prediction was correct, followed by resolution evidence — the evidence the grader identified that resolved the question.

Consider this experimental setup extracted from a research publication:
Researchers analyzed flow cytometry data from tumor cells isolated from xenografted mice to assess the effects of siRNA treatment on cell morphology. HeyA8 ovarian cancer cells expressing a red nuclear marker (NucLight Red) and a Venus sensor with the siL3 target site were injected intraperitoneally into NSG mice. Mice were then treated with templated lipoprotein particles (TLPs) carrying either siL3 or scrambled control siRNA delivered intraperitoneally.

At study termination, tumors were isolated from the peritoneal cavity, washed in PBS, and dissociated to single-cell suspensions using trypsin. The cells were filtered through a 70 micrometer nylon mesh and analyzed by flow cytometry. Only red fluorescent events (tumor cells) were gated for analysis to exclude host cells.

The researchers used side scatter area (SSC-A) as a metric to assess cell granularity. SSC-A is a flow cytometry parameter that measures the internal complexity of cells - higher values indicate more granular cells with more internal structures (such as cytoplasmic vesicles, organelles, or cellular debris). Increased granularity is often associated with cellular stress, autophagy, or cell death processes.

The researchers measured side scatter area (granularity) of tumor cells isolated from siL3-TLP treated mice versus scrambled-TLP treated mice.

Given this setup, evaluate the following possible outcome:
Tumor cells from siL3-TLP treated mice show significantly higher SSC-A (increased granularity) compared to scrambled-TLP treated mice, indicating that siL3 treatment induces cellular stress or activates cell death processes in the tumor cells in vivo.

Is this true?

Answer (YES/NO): YES